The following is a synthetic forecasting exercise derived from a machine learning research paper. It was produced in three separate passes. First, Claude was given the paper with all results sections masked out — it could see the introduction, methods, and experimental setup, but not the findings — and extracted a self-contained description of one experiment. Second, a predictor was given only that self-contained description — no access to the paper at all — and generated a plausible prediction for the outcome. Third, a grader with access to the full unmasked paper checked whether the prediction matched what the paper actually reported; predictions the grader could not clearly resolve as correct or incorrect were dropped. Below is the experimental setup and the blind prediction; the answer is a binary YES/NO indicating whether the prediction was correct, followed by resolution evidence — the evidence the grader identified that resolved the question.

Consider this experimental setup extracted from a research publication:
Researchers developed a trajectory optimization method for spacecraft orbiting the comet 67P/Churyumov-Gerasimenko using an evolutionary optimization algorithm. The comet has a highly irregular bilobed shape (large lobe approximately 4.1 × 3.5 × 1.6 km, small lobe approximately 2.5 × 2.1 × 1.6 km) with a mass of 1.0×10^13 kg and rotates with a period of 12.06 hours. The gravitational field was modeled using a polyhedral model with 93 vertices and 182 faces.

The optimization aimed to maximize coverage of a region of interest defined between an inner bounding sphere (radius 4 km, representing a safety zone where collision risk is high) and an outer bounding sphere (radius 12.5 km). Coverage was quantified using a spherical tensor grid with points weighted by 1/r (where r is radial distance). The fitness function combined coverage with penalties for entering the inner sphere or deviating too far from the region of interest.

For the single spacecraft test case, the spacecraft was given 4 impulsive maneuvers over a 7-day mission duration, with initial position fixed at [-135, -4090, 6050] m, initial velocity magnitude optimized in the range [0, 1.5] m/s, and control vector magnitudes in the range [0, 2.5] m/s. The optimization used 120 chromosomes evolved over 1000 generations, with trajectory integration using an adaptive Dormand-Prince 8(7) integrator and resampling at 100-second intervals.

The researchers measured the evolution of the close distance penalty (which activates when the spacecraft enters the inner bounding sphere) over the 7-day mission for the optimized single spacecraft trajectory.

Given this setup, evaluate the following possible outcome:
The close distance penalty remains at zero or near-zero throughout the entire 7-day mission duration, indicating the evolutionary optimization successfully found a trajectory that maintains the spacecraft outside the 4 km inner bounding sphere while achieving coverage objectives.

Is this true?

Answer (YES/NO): YES